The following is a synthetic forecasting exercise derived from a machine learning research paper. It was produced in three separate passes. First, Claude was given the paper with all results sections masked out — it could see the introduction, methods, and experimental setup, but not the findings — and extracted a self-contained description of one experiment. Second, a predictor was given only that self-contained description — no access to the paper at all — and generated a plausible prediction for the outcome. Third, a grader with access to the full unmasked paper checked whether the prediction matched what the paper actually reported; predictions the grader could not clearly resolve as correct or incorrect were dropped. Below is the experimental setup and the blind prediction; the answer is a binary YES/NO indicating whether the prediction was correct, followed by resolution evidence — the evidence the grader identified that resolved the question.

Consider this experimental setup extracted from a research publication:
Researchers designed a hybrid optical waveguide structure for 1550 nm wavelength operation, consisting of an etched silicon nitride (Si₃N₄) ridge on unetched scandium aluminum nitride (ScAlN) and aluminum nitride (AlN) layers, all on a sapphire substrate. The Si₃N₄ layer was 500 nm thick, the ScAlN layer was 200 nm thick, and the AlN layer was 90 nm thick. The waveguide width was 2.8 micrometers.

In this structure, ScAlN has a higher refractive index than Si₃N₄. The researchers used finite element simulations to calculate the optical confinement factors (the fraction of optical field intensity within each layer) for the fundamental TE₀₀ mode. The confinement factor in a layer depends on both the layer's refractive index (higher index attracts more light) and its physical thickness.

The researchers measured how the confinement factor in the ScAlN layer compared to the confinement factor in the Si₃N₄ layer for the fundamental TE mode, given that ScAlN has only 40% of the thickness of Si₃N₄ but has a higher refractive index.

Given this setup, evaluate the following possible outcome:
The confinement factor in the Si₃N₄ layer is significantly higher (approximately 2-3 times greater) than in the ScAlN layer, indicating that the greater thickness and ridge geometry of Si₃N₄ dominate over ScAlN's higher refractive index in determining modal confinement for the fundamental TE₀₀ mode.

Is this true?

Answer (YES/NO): NO